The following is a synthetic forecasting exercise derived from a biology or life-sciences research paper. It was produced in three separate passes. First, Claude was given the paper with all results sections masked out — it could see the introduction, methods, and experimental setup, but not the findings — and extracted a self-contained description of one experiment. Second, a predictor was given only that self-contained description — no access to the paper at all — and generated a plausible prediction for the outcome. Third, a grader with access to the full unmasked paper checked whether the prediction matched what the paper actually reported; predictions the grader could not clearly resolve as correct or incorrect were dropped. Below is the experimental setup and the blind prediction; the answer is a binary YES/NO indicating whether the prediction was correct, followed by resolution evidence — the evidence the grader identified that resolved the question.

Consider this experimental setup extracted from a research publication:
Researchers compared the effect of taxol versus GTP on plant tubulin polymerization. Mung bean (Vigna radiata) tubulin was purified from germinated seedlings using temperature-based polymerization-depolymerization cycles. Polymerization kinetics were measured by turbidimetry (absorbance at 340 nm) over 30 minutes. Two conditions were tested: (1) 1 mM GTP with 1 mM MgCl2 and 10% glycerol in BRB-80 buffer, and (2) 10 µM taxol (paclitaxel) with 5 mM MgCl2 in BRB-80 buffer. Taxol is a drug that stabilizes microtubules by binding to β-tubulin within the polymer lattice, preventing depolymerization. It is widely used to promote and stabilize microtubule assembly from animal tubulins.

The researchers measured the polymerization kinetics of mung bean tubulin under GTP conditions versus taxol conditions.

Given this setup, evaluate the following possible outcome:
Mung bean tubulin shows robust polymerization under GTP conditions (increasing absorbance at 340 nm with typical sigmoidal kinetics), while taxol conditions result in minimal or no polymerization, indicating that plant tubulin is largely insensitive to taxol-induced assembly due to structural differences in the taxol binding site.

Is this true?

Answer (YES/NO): NO